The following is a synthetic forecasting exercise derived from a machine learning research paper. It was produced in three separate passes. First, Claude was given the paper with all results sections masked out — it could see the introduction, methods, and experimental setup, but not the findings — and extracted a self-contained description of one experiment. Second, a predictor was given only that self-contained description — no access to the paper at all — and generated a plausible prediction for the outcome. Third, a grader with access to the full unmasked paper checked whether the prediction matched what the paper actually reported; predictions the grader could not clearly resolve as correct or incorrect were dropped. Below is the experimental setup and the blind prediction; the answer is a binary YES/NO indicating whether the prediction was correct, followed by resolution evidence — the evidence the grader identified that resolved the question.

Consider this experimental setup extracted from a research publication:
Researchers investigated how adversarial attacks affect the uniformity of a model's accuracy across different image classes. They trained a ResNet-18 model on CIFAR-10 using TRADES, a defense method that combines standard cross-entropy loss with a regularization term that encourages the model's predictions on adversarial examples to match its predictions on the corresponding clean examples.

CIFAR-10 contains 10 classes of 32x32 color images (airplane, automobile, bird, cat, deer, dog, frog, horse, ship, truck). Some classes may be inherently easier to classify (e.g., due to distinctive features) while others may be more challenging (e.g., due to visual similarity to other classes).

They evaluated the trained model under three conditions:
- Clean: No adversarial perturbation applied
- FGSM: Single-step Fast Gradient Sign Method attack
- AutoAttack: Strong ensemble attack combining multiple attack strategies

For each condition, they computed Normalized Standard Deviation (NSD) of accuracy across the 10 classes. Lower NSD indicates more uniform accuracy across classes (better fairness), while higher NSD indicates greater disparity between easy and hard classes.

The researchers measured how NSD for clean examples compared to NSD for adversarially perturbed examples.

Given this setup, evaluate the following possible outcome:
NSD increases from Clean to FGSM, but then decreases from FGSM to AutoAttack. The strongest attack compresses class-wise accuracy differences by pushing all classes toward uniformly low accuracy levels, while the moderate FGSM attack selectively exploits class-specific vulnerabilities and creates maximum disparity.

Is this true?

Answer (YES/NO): NO